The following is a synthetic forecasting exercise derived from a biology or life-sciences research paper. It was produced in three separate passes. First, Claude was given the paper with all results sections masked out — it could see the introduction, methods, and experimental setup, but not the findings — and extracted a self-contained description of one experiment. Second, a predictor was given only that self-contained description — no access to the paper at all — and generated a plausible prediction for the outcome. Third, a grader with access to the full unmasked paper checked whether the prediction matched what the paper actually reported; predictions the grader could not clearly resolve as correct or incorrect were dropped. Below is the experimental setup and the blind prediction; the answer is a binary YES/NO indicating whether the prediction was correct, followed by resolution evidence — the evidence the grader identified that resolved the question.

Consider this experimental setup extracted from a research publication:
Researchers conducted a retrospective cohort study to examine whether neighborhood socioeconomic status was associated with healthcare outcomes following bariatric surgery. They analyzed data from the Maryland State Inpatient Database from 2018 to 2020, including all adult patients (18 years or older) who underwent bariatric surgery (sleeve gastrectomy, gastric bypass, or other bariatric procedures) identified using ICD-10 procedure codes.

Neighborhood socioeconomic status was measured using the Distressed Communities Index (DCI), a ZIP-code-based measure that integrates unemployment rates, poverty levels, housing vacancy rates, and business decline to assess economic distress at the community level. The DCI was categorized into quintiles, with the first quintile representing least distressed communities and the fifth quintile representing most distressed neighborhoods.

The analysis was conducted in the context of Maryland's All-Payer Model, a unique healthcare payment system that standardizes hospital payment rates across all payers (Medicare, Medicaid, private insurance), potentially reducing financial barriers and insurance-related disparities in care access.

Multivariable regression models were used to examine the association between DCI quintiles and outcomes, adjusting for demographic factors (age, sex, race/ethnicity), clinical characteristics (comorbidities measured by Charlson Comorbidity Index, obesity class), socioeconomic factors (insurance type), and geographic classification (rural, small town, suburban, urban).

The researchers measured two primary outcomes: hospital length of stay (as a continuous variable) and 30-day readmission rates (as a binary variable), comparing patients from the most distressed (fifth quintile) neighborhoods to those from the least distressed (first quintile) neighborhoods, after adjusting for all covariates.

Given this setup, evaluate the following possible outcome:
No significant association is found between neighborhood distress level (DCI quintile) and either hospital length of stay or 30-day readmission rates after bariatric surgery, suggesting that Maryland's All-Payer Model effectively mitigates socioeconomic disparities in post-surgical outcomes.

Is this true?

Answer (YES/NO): YES